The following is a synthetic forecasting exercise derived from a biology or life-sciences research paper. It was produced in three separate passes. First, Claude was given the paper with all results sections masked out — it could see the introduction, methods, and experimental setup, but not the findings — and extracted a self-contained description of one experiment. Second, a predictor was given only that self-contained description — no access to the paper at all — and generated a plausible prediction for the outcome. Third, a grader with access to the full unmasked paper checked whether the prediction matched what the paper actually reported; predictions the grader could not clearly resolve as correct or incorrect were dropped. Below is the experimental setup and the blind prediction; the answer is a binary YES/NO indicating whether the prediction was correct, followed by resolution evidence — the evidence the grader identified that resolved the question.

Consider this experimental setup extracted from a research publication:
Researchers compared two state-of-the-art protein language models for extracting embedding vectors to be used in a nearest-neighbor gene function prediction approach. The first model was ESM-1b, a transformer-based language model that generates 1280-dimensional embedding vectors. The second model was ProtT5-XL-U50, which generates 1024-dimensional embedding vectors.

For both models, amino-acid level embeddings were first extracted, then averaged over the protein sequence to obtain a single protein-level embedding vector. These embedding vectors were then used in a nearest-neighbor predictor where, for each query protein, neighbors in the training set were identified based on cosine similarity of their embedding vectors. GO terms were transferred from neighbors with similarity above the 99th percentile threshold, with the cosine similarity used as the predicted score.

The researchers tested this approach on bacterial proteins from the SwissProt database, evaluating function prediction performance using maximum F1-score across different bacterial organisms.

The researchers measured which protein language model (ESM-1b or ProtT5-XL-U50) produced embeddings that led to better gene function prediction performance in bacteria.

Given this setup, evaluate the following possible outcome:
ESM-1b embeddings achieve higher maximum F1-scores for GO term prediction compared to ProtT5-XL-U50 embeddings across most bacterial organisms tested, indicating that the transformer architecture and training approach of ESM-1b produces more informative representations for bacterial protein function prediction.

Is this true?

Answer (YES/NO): YES